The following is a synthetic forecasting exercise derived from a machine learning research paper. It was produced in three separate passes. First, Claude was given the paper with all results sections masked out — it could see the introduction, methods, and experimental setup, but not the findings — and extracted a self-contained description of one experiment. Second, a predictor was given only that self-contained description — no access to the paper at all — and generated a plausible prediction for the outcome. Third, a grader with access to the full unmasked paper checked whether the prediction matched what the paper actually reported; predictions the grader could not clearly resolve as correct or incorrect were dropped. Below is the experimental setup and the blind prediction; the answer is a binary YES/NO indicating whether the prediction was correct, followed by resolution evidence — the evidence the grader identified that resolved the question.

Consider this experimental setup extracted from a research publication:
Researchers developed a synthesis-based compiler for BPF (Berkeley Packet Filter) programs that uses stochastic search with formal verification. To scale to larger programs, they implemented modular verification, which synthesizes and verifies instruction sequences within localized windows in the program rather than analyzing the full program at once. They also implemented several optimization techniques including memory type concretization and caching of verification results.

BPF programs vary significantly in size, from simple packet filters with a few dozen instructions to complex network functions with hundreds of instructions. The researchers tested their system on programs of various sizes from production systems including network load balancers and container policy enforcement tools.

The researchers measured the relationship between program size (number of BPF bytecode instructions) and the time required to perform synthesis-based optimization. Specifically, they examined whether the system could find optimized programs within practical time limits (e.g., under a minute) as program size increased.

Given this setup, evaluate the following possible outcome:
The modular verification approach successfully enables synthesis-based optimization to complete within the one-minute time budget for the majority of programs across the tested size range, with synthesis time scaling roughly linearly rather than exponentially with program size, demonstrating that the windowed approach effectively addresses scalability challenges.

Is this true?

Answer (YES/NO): NO